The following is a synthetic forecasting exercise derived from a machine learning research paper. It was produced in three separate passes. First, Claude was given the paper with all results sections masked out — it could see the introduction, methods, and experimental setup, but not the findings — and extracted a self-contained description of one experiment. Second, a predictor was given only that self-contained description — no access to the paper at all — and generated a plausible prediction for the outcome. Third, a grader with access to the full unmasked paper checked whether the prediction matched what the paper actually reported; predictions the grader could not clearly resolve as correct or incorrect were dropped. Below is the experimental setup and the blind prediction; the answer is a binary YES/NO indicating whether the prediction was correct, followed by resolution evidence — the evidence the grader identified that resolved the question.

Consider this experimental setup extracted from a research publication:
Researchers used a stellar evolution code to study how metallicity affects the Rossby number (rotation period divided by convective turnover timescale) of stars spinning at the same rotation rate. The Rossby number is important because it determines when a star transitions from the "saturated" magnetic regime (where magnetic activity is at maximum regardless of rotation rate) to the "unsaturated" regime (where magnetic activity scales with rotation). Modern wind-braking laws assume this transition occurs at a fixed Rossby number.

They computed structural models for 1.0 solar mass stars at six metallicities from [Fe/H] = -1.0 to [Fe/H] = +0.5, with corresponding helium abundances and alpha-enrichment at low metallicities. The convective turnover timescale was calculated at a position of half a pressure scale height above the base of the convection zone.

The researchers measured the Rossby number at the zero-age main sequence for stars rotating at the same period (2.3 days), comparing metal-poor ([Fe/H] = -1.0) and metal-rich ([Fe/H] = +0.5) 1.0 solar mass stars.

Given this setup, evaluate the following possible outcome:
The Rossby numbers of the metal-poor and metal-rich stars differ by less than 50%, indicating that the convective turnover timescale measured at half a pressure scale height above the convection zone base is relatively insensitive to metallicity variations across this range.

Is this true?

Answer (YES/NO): NO